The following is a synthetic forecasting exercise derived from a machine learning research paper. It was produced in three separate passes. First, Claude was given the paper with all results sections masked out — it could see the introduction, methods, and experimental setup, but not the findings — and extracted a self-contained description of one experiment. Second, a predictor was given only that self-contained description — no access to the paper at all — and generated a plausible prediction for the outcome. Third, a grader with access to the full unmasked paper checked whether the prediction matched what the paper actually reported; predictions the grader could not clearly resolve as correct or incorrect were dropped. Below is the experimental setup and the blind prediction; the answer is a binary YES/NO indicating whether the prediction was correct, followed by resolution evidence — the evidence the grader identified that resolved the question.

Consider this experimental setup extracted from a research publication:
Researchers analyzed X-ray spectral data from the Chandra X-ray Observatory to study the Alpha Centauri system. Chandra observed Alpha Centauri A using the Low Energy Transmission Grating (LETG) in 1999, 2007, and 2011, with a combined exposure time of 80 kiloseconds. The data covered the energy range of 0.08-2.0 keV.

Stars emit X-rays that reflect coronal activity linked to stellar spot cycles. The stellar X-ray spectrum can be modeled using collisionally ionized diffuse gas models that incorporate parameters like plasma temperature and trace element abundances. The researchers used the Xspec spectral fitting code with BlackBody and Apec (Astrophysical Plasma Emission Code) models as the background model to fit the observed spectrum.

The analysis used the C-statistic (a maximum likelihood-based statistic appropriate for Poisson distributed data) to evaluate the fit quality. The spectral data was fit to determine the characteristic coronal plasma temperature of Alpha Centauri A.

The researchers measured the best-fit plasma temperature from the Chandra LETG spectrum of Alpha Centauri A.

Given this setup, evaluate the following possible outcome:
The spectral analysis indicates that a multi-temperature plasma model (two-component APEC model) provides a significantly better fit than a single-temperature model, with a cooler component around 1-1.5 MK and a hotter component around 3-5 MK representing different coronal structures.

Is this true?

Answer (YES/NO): NO